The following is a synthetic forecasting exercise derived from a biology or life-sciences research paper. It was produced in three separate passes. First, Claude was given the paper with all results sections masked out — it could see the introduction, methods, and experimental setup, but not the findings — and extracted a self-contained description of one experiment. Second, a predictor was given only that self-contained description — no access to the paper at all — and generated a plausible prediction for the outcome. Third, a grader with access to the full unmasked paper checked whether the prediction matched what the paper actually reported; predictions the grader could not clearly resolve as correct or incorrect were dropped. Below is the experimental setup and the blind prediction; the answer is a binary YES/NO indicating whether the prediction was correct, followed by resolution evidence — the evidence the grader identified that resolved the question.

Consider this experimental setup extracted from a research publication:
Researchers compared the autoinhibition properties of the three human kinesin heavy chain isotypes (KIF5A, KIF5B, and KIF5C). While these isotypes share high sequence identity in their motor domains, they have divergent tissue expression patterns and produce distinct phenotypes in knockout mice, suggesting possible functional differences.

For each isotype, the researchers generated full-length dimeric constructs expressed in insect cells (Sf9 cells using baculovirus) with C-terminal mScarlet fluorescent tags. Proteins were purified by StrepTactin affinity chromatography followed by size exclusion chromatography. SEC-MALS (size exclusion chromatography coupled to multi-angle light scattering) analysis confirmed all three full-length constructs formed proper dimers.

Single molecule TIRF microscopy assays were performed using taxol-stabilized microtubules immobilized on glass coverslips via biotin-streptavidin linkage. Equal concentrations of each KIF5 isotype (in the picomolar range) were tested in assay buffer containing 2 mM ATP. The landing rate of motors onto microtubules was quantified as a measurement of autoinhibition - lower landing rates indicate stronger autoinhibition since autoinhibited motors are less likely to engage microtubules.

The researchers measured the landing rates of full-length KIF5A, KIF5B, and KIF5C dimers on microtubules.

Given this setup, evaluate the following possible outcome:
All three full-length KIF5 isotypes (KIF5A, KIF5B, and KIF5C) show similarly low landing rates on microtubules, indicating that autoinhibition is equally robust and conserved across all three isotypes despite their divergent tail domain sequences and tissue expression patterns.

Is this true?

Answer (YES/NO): NO